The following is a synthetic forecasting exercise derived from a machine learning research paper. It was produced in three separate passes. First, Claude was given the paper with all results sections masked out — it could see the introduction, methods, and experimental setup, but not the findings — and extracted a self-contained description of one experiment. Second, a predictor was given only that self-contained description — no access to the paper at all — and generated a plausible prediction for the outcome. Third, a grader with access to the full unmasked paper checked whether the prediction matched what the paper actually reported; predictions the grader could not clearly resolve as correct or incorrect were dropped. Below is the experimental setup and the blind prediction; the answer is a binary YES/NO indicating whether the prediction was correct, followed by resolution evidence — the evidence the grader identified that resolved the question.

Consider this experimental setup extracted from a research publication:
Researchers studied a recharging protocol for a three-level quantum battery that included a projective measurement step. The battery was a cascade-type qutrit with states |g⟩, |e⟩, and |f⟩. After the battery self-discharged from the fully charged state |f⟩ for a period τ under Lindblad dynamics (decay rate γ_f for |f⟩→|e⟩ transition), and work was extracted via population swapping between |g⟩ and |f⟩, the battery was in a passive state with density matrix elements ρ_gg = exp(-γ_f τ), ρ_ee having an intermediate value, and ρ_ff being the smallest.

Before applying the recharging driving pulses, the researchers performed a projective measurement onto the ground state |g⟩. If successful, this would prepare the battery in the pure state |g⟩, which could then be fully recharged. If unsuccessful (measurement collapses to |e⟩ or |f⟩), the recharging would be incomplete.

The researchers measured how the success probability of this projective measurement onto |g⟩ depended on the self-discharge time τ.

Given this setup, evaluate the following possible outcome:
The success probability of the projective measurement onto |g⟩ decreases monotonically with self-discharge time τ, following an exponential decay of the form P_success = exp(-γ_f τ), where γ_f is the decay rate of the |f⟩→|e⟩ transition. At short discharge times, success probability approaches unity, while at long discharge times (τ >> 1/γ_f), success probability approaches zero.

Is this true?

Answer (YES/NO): YES